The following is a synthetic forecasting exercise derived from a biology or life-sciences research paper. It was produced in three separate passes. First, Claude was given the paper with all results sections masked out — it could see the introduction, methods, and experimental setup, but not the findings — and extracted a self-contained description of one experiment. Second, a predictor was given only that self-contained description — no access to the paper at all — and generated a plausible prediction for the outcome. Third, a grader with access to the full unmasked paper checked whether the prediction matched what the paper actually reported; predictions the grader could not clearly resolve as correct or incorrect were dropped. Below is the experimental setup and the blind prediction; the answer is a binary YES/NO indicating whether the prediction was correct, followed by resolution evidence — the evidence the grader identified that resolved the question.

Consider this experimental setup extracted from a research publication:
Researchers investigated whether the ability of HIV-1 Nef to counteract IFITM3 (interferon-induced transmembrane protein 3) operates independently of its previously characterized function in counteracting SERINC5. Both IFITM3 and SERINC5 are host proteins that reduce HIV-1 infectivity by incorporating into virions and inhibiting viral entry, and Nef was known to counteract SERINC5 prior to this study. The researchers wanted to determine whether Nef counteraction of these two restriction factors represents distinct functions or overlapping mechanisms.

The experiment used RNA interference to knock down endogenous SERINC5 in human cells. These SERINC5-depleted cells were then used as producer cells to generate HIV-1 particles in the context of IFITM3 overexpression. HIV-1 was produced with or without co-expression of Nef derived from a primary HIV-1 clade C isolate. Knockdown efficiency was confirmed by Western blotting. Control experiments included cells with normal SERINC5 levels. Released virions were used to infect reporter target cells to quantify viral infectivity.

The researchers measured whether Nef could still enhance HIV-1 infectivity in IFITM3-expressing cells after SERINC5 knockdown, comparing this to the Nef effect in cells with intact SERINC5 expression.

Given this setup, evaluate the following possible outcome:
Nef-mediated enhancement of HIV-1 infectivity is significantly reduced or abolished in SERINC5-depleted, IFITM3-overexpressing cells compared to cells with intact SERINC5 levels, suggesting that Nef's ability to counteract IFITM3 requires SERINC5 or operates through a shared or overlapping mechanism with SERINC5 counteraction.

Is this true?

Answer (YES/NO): NO